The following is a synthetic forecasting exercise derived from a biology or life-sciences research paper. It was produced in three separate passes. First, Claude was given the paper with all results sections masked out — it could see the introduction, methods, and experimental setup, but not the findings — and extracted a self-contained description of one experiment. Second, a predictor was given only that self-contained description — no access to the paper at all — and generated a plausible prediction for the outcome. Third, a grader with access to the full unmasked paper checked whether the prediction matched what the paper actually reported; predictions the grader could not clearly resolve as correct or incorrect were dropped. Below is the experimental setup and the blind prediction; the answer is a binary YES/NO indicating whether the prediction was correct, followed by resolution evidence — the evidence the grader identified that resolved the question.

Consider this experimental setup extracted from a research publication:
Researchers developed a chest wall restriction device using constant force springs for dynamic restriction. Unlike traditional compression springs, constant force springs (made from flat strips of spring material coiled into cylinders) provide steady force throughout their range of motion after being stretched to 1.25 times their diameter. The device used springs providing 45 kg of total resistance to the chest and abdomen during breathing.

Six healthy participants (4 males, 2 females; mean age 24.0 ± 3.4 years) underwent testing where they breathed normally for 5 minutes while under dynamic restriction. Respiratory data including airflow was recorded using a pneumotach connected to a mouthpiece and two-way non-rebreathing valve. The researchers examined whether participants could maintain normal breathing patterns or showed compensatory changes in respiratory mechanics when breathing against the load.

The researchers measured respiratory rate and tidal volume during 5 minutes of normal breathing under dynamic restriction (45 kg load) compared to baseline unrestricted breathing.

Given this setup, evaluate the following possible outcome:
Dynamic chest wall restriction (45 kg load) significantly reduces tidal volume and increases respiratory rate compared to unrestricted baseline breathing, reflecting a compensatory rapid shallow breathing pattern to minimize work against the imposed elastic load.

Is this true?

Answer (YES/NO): NO